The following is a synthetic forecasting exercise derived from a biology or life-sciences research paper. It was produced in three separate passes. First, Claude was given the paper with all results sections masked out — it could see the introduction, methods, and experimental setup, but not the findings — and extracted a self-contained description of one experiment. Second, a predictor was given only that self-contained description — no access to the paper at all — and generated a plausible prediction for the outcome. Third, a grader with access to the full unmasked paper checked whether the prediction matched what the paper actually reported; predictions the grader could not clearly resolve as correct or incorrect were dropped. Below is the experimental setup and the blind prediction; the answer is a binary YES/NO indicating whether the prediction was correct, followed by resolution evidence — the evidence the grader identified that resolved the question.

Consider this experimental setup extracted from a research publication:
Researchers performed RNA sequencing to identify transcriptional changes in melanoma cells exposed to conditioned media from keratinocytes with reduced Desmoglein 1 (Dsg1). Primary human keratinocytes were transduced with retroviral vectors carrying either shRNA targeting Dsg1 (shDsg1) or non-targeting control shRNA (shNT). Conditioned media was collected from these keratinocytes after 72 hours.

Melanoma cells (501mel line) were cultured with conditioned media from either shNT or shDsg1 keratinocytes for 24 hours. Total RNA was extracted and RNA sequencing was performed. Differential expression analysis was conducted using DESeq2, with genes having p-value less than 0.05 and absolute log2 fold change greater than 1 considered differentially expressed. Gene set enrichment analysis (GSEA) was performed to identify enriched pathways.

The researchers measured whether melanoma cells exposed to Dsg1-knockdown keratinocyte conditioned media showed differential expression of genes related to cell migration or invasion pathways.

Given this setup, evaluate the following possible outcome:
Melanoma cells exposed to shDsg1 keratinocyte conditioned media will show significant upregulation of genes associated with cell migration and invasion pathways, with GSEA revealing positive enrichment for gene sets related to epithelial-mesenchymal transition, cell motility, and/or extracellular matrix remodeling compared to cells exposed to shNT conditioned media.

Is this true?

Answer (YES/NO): YES